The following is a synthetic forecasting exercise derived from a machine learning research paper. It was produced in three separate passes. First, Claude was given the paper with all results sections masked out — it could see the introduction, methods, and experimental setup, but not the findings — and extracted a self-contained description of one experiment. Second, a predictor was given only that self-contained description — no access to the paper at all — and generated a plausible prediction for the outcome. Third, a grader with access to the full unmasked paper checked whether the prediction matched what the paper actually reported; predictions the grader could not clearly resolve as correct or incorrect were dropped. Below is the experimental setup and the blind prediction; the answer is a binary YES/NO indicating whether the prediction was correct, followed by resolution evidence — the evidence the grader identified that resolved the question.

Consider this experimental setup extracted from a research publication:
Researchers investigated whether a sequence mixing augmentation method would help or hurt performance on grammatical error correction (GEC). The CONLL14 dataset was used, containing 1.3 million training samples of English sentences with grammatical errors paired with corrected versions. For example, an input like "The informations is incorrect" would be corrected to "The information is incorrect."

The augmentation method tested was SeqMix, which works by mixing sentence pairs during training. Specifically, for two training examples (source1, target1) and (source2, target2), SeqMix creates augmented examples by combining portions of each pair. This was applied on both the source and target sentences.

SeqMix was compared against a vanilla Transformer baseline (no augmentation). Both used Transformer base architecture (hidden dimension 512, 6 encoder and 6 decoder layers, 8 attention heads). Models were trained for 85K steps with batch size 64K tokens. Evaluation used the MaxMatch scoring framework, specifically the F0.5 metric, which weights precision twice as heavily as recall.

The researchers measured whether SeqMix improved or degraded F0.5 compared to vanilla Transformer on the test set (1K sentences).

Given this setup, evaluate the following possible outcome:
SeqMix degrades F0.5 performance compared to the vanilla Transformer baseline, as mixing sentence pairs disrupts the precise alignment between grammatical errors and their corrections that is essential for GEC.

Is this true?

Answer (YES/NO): YES